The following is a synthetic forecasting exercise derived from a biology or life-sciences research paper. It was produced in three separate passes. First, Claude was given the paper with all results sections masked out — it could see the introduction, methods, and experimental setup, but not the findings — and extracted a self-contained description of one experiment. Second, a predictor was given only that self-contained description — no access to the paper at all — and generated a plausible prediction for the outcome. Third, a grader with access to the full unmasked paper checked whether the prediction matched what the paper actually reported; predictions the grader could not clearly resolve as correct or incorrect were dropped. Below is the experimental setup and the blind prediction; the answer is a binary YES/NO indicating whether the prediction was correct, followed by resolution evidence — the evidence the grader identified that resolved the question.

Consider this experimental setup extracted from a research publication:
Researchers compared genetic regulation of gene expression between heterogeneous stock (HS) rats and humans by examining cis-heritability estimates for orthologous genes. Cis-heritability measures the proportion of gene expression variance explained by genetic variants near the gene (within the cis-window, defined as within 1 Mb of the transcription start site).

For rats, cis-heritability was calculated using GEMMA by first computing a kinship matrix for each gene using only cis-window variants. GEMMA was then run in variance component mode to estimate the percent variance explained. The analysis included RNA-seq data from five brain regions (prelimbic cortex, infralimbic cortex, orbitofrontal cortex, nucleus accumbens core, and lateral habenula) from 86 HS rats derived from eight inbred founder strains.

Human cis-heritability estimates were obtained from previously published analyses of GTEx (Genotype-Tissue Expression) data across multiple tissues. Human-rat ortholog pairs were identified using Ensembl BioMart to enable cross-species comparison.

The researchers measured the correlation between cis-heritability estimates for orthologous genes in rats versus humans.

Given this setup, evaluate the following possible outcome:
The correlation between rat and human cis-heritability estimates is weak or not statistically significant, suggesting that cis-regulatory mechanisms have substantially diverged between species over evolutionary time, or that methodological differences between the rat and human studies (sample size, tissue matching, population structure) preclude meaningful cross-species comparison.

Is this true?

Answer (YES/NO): NO